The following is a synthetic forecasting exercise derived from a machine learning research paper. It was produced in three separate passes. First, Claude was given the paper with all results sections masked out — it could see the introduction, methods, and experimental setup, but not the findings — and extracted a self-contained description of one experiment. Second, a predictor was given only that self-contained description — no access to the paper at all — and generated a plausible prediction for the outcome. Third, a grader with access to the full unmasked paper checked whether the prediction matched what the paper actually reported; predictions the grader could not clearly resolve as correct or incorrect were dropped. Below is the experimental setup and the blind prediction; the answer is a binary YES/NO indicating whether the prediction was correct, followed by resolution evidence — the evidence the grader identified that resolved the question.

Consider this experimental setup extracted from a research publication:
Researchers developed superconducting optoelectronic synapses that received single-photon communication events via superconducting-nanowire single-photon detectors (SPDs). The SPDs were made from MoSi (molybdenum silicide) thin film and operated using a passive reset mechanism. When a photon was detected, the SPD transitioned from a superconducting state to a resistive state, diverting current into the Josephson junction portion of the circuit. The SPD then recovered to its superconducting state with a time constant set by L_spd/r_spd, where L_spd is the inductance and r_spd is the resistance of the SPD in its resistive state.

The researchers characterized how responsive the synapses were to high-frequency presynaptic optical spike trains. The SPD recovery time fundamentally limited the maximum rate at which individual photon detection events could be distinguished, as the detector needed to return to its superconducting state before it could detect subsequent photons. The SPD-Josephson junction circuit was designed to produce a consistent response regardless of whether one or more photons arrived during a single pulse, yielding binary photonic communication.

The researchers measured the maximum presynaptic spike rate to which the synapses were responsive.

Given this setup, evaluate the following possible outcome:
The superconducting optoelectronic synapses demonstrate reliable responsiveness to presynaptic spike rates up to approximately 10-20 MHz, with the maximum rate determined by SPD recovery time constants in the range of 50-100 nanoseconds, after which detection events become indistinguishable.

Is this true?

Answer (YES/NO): NO